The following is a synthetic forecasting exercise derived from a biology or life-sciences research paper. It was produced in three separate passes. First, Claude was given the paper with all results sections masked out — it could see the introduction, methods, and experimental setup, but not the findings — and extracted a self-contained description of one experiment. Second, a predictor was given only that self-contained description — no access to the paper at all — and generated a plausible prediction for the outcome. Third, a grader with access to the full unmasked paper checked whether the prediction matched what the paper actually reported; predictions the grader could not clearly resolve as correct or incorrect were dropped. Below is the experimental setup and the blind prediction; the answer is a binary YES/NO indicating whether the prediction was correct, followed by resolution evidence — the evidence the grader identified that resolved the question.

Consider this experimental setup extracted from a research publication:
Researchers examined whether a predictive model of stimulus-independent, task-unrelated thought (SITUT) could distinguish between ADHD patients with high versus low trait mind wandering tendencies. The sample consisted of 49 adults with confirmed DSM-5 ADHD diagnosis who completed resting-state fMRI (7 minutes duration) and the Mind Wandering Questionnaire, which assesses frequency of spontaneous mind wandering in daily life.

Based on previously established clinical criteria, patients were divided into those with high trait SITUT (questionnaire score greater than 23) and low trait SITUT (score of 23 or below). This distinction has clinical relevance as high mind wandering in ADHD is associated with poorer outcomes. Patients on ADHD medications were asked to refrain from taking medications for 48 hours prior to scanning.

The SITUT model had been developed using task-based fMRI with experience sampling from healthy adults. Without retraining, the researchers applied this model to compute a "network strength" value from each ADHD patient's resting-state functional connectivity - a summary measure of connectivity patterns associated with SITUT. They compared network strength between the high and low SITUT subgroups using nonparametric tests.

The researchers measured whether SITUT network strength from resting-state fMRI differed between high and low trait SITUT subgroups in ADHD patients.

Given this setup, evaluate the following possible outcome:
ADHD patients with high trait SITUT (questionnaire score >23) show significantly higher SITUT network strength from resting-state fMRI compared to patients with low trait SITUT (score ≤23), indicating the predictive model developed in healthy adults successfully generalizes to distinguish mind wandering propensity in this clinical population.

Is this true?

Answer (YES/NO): YES